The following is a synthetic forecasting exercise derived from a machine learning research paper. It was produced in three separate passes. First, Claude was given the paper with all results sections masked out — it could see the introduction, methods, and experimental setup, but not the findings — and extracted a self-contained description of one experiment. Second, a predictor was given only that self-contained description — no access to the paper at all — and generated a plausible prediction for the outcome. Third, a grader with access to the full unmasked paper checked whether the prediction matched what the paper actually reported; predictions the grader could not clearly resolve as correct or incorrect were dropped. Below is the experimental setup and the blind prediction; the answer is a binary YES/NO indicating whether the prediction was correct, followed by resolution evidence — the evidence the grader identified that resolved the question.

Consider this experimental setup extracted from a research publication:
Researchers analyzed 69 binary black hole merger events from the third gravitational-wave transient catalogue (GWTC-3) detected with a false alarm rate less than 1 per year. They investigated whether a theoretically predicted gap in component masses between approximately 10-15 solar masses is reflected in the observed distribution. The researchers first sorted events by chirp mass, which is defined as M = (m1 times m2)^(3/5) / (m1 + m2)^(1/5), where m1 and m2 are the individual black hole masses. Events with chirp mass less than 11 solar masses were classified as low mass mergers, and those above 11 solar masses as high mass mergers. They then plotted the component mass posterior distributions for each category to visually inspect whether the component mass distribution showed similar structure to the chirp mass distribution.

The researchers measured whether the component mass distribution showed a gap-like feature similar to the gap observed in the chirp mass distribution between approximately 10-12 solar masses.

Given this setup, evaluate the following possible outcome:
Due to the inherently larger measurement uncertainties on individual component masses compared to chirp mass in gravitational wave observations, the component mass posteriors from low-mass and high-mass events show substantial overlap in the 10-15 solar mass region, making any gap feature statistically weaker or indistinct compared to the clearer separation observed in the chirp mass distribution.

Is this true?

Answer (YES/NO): YES